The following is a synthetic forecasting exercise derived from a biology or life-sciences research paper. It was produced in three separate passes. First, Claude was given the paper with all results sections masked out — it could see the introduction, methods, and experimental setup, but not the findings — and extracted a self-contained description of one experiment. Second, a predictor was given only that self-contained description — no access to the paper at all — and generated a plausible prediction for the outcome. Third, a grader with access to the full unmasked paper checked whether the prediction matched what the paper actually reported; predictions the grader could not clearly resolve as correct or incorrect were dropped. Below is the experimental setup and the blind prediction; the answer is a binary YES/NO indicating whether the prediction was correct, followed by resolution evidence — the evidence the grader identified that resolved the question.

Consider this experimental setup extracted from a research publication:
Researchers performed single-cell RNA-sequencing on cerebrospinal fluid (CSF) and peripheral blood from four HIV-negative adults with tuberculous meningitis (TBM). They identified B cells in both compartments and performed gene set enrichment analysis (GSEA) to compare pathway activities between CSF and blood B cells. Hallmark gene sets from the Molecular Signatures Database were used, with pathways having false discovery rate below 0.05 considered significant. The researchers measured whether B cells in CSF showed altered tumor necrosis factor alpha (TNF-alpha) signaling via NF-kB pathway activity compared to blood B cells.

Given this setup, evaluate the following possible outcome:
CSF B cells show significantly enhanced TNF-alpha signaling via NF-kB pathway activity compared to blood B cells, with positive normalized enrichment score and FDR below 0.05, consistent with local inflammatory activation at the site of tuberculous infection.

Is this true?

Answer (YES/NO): NO